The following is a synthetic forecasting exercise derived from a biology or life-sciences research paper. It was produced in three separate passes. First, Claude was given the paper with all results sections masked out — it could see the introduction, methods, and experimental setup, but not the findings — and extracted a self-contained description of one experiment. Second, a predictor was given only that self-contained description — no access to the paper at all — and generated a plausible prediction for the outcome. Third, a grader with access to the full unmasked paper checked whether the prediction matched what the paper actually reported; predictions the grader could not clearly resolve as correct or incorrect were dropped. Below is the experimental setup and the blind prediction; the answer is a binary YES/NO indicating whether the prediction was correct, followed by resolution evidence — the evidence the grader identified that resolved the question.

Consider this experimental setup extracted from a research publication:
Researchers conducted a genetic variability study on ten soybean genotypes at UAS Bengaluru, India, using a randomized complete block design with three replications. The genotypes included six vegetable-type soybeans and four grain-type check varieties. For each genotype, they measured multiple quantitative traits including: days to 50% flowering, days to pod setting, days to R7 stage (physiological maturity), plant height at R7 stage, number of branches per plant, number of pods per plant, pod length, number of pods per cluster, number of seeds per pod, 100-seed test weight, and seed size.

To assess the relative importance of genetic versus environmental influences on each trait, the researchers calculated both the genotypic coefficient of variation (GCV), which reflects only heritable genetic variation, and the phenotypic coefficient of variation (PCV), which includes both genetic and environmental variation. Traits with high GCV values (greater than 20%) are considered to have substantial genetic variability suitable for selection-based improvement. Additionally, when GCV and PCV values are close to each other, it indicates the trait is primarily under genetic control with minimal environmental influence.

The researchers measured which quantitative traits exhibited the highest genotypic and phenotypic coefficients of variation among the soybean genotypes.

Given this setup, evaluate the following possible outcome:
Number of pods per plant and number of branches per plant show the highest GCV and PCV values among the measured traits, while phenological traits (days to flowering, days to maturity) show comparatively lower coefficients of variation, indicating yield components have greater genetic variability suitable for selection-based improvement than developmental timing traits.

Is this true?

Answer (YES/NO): NO